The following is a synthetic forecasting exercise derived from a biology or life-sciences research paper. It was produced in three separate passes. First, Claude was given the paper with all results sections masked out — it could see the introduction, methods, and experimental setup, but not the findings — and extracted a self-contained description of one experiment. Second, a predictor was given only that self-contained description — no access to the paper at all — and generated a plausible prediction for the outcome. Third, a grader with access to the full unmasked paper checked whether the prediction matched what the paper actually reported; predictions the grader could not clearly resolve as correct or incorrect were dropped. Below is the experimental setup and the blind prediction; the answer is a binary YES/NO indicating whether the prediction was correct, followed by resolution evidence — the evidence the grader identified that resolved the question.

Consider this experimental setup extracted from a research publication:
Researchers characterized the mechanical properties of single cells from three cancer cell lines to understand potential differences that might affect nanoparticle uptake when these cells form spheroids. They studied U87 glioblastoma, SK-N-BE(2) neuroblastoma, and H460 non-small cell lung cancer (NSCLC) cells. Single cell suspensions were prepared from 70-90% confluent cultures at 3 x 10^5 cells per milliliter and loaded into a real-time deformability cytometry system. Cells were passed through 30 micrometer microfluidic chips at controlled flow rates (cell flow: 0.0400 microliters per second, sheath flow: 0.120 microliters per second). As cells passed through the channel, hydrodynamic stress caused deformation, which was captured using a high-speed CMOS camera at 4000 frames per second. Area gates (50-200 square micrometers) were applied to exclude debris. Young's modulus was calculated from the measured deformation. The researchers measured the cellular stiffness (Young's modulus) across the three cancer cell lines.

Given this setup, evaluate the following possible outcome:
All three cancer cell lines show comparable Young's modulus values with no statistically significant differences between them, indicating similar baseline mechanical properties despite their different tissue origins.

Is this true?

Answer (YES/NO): NO